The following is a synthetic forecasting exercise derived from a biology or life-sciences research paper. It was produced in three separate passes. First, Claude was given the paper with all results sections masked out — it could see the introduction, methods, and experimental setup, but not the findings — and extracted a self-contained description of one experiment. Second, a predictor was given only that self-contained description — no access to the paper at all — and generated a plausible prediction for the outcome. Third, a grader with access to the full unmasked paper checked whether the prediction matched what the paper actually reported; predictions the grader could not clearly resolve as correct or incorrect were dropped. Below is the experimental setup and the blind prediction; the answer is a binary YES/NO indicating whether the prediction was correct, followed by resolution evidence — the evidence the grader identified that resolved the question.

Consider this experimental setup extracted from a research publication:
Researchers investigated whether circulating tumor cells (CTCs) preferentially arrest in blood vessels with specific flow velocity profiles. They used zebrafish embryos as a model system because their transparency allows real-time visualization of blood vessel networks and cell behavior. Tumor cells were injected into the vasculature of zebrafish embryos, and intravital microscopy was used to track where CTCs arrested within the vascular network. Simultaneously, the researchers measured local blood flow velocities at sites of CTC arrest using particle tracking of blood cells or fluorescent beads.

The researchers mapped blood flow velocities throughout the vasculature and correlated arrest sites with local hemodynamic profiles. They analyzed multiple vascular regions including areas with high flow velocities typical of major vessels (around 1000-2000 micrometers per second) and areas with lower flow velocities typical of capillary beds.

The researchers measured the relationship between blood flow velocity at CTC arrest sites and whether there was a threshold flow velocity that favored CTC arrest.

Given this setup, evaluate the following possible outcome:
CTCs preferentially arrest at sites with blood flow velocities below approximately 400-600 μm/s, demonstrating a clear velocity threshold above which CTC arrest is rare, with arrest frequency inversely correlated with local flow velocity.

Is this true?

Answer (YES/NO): YES